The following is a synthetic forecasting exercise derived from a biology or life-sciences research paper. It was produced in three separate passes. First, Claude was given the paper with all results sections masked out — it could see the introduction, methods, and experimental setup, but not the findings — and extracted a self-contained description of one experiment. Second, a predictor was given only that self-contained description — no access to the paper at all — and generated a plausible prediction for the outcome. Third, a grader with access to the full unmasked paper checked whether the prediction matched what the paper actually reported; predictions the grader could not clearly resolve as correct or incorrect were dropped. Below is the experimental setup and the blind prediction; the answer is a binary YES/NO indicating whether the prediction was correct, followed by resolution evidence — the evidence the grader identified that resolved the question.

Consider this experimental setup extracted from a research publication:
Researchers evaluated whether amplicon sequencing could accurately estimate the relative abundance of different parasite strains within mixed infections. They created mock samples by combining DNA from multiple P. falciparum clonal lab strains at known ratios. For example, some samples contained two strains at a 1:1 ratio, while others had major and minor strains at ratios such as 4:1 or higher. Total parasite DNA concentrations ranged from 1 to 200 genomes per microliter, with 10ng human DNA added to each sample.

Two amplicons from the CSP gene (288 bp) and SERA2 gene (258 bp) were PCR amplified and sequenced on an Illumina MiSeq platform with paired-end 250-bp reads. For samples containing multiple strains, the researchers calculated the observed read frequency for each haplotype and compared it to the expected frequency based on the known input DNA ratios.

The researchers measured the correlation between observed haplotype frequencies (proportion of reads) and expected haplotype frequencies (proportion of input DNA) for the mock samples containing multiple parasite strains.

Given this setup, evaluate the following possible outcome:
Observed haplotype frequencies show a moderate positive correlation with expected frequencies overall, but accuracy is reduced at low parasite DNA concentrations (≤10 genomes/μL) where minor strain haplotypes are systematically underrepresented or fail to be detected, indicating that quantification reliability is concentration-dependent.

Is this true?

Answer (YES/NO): NO